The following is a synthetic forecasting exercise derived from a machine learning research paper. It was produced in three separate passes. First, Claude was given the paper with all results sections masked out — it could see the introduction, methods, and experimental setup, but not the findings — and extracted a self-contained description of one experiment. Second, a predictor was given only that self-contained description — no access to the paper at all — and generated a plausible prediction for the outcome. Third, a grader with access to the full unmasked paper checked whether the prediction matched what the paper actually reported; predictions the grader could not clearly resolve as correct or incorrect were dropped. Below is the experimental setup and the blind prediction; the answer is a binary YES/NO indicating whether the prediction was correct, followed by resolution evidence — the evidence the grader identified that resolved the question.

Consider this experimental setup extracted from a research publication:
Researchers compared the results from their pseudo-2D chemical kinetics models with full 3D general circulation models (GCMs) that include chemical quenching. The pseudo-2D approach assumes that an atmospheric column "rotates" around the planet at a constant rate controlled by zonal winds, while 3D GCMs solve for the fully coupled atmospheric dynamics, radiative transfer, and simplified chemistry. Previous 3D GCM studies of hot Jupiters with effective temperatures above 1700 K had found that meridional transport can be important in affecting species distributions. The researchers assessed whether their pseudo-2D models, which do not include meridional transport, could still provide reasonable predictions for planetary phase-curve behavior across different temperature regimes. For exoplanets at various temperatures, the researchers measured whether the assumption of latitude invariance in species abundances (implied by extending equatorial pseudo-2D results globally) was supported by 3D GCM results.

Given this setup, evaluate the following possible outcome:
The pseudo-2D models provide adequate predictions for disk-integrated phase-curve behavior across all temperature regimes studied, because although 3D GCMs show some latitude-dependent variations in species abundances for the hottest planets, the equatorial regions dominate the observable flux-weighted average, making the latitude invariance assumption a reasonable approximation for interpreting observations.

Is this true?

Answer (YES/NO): NO